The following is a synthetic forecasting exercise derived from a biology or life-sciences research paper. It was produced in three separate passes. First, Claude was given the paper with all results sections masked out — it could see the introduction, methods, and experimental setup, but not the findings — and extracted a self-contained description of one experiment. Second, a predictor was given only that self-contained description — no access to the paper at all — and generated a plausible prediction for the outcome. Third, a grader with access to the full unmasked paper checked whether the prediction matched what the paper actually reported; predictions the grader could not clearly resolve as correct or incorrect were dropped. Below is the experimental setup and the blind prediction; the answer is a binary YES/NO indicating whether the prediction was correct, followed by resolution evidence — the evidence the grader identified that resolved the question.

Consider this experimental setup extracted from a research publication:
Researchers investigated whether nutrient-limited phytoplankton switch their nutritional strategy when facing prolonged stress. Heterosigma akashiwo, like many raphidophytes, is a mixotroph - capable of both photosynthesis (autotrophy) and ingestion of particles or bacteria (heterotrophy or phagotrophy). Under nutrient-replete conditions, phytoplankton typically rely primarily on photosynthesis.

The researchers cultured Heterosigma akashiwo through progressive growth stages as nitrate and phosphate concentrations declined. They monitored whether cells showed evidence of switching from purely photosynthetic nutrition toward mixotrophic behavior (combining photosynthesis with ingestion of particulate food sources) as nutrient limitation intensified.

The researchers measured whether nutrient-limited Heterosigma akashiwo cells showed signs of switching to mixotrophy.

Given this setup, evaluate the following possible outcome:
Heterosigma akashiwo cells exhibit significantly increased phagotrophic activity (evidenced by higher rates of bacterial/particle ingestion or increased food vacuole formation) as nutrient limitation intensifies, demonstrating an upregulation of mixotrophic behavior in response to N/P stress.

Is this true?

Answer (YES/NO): NO